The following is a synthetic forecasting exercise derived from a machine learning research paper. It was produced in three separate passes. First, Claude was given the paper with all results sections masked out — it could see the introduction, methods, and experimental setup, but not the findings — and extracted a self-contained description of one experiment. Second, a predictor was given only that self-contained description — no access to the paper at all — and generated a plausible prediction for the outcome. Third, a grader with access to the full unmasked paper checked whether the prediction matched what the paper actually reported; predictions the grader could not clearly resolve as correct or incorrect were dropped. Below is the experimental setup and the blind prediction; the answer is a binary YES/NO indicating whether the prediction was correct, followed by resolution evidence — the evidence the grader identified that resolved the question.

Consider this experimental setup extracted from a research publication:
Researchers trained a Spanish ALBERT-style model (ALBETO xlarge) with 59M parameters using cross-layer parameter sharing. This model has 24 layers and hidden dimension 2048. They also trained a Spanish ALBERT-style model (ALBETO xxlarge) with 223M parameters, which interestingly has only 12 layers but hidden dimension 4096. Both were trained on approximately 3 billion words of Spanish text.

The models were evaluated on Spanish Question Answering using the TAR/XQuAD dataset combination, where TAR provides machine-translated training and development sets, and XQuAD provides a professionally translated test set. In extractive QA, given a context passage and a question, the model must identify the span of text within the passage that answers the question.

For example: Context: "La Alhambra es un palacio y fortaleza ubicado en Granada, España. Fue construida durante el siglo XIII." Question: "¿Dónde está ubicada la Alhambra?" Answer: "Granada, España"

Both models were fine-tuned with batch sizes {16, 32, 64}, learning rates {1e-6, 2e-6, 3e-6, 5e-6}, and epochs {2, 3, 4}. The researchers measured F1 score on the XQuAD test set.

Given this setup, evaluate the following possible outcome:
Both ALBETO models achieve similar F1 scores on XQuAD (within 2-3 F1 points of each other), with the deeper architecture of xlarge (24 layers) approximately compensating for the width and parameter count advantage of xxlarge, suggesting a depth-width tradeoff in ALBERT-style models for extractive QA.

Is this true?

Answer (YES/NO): YES